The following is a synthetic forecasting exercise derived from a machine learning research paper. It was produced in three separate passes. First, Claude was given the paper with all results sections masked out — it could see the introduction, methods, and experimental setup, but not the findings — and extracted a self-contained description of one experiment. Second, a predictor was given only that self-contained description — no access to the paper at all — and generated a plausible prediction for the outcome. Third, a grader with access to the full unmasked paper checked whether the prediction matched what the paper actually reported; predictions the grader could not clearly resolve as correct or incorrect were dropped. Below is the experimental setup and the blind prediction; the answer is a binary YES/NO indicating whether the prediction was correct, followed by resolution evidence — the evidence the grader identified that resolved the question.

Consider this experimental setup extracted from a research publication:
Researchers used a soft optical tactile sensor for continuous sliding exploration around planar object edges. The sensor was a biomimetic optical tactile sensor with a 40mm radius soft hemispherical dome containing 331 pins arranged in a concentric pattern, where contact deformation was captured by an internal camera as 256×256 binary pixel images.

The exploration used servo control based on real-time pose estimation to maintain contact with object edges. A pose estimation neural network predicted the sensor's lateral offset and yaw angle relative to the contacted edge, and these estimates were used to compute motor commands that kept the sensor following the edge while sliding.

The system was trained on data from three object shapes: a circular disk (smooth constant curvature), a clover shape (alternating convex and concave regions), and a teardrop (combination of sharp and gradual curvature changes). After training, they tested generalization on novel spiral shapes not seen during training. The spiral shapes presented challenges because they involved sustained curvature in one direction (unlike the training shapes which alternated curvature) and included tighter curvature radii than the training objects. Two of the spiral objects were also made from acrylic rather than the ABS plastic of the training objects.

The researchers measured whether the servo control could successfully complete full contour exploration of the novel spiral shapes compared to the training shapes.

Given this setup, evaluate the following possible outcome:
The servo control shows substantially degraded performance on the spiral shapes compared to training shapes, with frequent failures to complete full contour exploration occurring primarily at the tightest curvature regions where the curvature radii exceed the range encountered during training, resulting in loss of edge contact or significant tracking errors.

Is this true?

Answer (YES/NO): NO